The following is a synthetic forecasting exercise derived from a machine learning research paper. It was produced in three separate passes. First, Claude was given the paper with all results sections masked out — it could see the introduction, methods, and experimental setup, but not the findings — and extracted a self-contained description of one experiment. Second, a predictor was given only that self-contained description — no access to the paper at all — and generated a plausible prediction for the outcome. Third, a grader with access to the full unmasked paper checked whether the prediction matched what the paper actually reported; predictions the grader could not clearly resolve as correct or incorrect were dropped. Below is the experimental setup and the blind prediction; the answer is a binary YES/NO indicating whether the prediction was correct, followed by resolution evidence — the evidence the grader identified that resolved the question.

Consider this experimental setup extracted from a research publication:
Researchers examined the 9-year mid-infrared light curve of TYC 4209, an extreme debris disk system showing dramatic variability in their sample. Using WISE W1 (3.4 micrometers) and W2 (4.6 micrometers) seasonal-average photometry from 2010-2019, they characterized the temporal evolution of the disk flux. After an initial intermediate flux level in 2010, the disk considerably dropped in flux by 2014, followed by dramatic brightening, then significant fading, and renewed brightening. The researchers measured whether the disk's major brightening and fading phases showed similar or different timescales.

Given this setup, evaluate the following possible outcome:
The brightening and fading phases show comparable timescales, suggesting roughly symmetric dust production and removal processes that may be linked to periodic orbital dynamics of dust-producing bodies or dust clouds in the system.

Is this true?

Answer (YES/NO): YES